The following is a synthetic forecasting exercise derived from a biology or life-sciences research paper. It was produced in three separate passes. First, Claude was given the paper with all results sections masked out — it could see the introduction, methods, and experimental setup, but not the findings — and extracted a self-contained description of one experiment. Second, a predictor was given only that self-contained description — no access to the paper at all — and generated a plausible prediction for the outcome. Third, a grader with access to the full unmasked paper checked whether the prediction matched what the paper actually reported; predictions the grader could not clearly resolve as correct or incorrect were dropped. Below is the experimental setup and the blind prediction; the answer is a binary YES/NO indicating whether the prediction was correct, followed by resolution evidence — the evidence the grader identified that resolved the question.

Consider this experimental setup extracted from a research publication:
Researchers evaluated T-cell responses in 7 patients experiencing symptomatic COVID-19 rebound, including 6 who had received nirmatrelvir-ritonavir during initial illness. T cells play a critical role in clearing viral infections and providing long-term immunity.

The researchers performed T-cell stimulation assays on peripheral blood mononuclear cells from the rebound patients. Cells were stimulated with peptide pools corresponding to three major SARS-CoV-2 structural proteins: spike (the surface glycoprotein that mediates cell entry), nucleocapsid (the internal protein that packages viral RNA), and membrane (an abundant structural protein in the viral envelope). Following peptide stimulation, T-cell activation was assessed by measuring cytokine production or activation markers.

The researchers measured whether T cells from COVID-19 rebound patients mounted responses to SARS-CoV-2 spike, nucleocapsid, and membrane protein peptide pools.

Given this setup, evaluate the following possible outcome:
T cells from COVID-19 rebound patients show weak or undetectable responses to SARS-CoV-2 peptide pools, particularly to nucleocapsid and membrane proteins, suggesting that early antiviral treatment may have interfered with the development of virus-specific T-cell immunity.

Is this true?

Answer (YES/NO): NO